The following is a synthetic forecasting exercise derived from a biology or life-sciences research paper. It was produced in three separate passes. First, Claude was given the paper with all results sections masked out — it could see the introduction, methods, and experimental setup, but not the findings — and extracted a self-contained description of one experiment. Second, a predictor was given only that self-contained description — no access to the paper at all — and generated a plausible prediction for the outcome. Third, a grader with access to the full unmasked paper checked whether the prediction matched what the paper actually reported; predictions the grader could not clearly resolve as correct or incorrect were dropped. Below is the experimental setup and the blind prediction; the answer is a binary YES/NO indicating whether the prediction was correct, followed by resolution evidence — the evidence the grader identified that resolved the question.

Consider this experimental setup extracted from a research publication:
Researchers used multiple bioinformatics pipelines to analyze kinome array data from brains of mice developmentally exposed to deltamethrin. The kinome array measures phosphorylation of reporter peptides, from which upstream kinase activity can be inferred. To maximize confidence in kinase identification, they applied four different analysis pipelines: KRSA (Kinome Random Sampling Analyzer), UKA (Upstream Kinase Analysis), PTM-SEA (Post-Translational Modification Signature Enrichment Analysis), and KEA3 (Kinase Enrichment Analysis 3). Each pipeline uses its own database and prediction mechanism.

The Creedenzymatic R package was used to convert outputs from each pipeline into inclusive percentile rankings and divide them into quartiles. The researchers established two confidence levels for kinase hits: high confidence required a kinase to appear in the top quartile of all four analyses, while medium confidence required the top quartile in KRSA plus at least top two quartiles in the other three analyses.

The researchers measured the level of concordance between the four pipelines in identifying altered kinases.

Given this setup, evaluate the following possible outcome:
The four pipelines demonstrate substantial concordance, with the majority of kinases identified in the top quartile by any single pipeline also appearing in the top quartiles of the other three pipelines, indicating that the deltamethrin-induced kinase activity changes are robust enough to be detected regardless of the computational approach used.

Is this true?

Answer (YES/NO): NO